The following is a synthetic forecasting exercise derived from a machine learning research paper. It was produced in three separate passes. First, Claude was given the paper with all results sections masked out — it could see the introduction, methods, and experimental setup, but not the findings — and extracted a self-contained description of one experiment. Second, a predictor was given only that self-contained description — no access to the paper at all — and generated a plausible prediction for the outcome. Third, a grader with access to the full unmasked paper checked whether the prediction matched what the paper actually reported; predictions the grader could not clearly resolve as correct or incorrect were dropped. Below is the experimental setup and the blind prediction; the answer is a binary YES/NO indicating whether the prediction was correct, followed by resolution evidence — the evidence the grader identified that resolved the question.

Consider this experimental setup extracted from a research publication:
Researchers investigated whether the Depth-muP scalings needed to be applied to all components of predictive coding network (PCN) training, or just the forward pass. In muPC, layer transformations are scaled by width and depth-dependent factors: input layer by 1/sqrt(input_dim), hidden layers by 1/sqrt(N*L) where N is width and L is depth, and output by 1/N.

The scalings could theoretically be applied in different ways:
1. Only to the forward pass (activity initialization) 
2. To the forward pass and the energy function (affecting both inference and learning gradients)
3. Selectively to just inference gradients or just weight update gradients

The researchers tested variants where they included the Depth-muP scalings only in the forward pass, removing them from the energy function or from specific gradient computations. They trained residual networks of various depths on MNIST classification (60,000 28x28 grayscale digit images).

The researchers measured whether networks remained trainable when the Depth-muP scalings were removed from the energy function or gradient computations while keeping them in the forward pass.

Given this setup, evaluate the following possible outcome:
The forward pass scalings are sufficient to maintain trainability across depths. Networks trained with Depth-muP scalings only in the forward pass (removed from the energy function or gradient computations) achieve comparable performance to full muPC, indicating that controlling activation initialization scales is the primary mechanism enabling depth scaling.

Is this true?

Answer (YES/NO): NO